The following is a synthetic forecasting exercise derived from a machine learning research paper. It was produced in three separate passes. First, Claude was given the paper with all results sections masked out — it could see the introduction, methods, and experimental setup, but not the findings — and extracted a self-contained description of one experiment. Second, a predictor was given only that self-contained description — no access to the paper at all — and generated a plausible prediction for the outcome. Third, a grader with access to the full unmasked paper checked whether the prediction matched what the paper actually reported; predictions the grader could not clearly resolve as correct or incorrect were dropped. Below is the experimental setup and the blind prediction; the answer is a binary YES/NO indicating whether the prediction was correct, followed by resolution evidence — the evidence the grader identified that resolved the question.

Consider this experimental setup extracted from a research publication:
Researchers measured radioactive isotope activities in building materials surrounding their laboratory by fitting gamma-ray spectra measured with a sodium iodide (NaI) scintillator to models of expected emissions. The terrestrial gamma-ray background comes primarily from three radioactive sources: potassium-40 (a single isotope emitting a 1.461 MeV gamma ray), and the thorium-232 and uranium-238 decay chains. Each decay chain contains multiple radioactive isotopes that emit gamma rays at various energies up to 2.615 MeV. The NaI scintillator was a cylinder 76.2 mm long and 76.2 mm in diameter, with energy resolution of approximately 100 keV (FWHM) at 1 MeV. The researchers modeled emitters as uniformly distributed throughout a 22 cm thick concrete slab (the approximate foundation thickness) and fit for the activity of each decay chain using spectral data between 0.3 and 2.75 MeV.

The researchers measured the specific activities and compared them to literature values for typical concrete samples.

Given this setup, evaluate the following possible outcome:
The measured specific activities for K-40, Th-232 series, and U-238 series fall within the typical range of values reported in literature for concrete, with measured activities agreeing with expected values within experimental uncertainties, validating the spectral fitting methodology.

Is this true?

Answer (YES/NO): NO